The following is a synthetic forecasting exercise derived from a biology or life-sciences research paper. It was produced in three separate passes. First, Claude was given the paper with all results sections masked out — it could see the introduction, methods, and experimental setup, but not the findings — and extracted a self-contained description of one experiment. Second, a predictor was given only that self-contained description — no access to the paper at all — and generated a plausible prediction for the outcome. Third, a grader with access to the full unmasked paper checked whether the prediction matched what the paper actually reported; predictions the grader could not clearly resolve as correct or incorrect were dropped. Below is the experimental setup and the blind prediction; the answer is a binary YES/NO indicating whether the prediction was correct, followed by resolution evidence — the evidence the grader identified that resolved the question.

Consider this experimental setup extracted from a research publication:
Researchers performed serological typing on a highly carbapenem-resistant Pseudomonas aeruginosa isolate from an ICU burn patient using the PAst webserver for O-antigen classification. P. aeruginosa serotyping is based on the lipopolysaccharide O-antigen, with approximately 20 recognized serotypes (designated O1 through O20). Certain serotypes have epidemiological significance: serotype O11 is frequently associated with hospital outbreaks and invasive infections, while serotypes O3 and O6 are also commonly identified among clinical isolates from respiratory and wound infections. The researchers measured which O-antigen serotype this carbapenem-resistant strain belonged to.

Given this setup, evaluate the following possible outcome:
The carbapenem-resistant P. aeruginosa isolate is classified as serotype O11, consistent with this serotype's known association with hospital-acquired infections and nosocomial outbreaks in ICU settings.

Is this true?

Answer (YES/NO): NO